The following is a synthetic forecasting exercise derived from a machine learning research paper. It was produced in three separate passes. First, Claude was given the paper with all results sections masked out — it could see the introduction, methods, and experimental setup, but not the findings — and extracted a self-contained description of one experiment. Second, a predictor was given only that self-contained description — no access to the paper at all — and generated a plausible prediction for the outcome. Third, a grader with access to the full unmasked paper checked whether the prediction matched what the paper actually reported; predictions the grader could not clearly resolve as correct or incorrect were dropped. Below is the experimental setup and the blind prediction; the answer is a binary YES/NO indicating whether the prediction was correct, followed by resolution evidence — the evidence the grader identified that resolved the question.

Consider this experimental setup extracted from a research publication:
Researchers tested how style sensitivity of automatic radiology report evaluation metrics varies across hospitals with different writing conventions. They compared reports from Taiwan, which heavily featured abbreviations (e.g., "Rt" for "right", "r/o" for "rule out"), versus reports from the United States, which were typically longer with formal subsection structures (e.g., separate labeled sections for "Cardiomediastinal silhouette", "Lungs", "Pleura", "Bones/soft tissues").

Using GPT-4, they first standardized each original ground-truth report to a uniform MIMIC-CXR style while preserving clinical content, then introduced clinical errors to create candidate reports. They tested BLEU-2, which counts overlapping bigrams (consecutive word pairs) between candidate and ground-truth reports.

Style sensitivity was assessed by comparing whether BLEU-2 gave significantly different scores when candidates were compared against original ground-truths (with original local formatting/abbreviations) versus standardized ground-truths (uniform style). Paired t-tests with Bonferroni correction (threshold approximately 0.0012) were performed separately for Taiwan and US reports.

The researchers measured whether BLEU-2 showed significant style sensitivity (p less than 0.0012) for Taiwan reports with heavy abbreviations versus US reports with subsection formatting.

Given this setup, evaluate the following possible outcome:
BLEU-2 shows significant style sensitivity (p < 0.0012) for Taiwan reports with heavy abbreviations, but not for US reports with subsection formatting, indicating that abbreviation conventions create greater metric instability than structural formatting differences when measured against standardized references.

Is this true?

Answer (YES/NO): NO